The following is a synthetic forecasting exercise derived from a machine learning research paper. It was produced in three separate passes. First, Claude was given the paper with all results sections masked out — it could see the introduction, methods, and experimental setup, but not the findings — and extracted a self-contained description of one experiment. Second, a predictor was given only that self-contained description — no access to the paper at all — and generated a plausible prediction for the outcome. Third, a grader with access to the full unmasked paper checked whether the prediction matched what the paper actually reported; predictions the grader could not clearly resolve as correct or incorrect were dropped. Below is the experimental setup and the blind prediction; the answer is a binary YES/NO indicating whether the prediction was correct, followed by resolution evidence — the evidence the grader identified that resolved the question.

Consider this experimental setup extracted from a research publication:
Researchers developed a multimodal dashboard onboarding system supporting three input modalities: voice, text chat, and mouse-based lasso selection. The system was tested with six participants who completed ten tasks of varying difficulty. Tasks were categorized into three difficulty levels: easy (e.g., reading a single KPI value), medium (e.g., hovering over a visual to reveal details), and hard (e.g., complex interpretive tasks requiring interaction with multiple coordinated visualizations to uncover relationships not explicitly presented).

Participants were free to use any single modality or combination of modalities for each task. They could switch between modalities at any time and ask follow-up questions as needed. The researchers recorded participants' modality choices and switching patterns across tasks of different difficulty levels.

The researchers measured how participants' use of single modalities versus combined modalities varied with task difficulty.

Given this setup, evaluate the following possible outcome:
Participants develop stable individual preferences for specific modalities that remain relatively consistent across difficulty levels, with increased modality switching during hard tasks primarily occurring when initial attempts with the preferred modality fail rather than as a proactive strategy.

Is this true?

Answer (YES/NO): NO